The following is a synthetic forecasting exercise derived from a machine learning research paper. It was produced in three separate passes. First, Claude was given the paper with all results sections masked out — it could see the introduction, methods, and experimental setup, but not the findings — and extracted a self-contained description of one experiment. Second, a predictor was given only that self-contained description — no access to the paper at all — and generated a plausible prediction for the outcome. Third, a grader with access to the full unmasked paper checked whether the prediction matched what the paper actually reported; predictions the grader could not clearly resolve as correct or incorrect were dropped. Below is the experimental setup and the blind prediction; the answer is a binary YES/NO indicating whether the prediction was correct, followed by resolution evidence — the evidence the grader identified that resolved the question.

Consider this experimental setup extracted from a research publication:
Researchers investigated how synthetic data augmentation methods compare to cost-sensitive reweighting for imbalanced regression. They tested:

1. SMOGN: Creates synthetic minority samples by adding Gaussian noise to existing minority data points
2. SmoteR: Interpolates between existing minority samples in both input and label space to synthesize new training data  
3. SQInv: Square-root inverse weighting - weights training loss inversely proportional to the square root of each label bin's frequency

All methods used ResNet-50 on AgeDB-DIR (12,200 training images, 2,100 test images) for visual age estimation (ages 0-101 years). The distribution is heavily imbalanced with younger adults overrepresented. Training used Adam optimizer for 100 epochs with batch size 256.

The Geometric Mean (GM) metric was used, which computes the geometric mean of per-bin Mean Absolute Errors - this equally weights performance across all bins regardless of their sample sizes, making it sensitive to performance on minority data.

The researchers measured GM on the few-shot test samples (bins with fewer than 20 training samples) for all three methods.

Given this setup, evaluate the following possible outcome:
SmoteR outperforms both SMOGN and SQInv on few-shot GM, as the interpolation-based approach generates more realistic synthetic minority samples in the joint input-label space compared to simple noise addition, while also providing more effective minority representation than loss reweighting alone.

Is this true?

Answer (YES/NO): NO